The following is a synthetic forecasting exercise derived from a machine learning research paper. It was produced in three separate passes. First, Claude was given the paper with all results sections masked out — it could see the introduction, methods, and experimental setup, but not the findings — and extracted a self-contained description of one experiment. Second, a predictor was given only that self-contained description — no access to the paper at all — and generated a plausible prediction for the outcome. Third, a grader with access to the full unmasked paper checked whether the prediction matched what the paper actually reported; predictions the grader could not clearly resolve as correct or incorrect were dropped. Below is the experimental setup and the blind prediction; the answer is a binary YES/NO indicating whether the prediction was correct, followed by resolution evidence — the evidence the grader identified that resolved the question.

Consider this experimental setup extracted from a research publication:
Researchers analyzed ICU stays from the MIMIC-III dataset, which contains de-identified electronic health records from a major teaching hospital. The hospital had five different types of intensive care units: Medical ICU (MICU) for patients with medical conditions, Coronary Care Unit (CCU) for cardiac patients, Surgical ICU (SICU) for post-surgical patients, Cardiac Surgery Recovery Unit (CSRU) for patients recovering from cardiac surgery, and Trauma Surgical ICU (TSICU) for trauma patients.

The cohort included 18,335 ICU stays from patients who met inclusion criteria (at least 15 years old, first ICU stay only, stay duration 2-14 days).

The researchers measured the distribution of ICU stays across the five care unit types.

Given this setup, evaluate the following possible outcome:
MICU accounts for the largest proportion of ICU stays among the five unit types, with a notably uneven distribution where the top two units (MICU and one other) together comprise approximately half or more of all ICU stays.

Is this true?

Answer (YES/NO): YES